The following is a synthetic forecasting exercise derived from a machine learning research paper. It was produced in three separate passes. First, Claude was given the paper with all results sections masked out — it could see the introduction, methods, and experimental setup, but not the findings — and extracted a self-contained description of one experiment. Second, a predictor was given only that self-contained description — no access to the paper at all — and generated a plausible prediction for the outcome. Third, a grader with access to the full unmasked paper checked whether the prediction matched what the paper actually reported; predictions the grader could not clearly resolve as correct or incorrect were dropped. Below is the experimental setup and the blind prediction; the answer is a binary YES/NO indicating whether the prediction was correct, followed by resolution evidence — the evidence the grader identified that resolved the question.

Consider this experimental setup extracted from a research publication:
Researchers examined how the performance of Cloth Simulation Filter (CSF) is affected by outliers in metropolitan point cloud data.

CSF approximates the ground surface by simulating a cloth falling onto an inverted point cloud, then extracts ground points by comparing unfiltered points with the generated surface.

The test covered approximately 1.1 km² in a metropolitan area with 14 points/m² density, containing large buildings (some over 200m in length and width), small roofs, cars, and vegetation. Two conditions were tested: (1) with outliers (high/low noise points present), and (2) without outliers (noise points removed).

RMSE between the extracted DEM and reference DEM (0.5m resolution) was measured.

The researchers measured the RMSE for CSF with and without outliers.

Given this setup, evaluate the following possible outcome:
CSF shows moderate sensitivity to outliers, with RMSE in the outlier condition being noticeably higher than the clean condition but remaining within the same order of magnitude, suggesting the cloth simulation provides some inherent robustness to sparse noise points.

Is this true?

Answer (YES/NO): NO